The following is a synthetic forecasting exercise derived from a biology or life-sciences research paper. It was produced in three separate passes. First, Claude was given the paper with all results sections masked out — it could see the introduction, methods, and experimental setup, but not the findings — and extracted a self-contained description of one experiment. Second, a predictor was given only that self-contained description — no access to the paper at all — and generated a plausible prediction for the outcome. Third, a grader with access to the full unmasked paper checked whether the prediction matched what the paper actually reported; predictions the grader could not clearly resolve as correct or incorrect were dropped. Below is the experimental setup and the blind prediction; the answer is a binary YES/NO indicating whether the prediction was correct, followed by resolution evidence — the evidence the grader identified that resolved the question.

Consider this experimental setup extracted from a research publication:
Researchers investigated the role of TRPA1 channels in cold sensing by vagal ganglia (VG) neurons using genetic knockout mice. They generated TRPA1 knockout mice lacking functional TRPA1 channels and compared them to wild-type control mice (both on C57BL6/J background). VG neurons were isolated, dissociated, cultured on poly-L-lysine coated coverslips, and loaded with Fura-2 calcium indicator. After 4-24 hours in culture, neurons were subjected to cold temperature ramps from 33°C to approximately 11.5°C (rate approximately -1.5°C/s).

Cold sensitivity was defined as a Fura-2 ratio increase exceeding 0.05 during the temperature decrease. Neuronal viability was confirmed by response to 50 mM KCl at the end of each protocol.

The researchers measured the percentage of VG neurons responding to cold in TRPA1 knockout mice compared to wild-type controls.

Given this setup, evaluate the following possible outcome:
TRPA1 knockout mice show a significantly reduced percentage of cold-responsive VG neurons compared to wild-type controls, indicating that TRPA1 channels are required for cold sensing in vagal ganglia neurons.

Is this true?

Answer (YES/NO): YES